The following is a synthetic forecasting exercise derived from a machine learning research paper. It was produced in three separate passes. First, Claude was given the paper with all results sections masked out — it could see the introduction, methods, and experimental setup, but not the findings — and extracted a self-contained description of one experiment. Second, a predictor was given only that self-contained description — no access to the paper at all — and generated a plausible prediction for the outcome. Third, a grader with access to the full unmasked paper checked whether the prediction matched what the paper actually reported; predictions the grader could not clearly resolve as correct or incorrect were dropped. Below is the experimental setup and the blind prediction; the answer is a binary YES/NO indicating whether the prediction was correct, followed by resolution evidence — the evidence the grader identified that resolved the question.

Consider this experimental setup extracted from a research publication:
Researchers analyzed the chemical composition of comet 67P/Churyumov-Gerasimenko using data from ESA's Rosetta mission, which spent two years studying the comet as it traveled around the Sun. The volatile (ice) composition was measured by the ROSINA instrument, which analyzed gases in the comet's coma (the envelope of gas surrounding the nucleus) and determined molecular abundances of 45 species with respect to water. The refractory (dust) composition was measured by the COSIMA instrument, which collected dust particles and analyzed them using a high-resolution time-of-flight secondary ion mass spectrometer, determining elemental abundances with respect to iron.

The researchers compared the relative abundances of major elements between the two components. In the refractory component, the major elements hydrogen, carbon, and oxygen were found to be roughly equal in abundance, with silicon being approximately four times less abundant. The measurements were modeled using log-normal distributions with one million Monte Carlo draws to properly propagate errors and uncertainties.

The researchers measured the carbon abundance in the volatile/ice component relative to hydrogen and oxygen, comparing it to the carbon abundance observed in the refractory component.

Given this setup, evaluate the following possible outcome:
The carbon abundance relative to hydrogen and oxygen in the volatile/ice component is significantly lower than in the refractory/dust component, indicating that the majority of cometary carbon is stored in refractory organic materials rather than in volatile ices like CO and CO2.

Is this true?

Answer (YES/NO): YES